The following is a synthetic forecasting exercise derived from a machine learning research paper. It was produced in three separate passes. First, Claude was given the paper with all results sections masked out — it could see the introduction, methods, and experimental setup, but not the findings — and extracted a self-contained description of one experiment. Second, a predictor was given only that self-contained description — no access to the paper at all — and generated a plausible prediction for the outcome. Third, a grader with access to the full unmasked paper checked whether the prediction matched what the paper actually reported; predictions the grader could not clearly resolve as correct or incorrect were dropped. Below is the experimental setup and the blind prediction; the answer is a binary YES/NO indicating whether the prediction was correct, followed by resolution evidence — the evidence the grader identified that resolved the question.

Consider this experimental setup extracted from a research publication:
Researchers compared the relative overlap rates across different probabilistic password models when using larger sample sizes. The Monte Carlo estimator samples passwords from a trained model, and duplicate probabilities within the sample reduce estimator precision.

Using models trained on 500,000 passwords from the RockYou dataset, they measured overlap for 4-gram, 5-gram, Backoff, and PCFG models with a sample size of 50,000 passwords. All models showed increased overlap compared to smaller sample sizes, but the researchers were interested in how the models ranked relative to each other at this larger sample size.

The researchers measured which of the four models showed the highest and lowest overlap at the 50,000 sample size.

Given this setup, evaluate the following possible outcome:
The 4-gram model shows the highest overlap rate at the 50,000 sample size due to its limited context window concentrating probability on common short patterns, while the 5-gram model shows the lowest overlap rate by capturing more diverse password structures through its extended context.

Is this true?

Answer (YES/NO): NO